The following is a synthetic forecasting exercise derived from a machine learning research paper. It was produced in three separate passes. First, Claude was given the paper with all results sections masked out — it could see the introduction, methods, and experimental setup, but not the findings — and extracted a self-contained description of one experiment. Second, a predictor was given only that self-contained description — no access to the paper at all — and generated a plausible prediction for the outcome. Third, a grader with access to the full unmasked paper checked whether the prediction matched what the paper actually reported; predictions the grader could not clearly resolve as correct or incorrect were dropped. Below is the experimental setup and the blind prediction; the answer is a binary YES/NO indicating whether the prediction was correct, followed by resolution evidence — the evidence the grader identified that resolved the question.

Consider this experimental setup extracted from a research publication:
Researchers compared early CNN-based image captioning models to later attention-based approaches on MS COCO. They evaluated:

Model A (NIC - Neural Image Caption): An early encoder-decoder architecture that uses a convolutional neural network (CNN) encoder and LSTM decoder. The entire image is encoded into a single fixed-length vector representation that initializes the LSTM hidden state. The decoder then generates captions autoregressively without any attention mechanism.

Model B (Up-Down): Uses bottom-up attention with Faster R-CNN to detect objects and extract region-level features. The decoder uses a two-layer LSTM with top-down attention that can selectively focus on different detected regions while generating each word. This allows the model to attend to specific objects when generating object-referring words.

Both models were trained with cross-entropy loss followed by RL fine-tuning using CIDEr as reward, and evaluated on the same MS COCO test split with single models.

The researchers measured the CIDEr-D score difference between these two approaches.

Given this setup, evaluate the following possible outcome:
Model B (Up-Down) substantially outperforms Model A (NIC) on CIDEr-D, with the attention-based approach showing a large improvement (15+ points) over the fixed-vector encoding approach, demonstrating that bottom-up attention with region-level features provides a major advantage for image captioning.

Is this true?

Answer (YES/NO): NO